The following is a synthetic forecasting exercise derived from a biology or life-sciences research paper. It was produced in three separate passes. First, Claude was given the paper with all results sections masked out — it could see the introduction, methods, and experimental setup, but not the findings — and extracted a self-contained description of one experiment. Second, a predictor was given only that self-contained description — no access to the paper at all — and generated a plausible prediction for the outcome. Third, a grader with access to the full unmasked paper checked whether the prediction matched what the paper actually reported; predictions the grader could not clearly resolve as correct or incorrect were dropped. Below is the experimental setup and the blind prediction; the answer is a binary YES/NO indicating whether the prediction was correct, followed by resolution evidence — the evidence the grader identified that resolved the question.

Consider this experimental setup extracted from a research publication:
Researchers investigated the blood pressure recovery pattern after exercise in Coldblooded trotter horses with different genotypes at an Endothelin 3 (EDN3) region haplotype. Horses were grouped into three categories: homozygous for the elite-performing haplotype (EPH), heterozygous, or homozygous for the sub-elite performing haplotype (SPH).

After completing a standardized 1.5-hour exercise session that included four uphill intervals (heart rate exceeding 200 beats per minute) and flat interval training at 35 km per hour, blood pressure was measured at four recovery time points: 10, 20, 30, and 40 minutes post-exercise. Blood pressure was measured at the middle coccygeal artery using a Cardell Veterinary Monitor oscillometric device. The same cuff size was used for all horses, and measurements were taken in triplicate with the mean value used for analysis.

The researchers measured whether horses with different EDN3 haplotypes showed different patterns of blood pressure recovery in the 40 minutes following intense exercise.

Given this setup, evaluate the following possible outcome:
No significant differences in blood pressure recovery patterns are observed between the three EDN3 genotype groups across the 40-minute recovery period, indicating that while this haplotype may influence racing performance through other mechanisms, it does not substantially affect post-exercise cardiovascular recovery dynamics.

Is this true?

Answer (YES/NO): NO